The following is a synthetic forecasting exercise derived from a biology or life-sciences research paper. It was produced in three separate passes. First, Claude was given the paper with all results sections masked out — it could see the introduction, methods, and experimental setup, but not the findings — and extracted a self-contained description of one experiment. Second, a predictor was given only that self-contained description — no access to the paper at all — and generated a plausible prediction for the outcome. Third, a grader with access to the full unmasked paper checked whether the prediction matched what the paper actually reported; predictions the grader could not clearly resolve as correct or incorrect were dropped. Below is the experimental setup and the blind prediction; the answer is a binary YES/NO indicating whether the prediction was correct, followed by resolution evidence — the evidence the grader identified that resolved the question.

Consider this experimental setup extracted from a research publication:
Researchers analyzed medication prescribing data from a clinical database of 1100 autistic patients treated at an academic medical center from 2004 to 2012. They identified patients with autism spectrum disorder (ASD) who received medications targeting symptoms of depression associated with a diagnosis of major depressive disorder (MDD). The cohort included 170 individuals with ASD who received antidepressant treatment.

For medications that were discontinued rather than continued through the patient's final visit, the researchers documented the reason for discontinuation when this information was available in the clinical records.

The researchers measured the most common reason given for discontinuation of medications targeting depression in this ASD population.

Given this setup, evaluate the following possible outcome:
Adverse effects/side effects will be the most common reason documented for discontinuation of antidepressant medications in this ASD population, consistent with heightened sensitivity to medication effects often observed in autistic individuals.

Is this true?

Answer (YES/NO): NO